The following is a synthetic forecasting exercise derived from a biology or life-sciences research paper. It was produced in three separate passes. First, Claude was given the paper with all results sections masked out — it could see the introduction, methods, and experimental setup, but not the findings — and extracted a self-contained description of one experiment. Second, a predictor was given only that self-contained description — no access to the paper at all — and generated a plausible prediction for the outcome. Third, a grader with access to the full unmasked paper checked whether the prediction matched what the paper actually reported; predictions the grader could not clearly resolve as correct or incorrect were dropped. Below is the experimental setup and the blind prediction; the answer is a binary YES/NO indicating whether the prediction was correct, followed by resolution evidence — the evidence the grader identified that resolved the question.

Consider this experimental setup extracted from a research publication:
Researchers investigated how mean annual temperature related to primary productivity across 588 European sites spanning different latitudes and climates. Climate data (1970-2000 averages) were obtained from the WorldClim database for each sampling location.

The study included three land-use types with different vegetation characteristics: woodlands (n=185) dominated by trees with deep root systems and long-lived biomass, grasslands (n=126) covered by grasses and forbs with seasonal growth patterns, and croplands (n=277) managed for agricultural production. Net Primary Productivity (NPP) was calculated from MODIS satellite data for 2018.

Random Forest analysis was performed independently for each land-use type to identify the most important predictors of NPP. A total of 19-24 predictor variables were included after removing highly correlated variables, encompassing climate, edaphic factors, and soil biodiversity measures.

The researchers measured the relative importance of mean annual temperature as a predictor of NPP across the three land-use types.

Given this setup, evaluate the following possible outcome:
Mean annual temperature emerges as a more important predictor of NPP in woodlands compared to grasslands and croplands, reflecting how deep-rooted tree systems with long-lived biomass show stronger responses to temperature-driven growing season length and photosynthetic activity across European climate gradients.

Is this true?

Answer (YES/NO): YES